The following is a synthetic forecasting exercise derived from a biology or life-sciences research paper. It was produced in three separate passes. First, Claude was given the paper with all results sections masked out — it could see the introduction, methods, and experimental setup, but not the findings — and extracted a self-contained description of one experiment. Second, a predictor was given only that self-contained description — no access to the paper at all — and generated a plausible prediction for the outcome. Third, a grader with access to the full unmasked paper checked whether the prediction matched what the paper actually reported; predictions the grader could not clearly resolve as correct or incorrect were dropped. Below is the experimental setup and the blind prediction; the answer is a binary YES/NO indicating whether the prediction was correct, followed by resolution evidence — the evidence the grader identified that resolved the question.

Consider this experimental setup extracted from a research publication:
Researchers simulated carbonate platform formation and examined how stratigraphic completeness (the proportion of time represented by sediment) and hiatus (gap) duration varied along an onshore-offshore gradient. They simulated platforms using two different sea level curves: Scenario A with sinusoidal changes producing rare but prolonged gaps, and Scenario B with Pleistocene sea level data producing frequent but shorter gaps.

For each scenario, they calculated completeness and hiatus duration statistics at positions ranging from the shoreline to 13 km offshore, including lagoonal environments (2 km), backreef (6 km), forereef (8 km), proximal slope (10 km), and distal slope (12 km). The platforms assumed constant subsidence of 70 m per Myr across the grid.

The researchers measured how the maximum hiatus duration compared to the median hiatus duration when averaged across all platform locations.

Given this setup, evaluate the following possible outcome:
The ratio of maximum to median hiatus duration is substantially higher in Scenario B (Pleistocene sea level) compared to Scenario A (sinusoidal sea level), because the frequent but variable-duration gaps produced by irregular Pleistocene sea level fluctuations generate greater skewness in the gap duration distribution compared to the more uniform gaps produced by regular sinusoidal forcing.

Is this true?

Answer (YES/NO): NO